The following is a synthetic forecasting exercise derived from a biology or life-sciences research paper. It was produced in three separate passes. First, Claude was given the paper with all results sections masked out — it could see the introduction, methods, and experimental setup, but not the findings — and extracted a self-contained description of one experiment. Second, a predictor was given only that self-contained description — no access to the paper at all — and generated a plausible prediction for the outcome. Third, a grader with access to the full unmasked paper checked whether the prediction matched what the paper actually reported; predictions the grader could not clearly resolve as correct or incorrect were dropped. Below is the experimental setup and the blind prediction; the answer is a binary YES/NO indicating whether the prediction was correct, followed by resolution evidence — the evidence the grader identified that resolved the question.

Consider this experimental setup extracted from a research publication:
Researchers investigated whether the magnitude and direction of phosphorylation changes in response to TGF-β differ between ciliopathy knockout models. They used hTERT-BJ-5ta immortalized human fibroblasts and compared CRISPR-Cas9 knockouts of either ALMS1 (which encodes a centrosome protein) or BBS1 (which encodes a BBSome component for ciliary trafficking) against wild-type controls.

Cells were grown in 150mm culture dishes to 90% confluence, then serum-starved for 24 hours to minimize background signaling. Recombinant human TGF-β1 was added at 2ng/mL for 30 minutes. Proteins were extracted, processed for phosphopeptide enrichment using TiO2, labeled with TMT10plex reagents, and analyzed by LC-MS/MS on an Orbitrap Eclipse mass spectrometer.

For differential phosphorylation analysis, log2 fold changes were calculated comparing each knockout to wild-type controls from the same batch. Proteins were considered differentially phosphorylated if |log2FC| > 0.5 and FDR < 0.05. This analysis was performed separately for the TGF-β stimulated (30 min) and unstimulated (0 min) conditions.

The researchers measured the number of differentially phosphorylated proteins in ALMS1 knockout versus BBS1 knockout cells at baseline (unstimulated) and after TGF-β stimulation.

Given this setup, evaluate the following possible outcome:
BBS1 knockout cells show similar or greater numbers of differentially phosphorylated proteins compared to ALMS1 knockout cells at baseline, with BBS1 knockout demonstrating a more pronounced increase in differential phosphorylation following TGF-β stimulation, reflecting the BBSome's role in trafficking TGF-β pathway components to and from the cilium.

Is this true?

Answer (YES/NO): NO